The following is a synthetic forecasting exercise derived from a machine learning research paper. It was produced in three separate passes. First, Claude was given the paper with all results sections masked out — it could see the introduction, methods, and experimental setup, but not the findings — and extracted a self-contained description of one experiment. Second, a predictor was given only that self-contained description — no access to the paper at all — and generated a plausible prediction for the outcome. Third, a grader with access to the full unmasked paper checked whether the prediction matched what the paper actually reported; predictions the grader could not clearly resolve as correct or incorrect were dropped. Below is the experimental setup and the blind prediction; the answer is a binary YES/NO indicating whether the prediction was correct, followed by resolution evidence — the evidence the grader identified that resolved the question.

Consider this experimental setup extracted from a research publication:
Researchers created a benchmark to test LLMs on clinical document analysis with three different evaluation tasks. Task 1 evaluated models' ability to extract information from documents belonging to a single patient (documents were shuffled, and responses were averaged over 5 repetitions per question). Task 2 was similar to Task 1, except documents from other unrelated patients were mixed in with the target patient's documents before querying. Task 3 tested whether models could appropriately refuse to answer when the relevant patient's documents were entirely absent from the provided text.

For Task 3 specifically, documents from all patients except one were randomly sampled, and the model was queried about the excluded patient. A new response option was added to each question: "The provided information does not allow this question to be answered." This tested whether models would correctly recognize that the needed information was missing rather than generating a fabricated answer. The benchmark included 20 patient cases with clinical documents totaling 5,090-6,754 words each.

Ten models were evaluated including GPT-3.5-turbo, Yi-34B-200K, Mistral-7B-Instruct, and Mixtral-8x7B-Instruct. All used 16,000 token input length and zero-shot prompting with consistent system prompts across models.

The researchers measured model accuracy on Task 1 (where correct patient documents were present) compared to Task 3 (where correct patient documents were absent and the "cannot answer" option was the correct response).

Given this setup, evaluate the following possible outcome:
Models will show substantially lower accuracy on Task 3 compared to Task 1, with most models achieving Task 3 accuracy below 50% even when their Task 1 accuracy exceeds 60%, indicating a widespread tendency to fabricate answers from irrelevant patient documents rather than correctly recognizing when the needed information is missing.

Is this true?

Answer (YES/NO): YES